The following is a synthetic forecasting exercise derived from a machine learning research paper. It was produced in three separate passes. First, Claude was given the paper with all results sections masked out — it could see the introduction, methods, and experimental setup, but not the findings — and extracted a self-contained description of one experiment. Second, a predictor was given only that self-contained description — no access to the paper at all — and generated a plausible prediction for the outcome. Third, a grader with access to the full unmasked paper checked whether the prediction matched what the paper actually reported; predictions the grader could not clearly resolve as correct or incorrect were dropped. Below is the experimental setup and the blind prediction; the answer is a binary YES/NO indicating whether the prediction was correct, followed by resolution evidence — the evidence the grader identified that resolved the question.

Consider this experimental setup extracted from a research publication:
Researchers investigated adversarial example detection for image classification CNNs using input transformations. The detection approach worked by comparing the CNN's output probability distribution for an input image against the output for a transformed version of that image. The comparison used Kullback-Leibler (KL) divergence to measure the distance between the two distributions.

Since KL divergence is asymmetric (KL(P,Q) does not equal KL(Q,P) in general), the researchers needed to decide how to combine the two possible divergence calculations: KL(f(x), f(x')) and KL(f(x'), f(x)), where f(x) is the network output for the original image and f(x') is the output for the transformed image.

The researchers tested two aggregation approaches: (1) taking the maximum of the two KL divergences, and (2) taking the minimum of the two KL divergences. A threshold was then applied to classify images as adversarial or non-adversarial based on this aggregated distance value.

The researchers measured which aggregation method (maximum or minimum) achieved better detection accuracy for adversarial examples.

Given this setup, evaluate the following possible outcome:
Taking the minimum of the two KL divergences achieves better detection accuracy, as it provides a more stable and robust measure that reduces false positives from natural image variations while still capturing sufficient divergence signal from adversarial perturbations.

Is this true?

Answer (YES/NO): NO